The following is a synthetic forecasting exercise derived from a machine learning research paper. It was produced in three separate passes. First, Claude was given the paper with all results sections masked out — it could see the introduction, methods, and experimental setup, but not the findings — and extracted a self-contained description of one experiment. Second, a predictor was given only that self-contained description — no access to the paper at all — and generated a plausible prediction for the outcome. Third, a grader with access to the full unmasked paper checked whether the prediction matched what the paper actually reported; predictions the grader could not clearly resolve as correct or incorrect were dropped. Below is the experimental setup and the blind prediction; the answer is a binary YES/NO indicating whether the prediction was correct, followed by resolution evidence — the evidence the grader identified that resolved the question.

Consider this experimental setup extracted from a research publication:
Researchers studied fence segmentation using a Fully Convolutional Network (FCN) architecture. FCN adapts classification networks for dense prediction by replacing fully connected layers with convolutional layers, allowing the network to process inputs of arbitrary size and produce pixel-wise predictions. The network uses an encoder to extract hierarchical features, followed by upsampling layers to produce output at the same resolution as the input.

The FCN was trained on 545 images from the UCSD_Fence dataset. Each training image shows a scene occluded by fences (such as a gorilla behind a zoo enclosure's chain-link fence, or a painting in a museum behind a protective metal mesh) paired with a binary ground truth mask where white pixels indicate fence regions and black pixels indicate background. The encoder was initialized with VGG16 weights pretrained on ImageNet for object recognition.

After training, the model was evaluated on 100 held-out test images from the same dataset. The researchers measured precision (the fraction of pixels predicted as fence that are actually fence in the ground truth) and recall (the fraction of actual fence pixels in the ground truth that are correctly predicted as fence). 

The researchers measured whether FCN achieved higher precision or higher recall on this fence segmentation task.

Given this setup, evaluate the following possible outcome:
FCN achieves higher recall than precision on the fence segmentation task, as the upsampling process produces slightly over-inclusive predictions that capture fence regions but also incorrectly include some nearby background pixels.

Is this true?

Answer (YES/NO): YES